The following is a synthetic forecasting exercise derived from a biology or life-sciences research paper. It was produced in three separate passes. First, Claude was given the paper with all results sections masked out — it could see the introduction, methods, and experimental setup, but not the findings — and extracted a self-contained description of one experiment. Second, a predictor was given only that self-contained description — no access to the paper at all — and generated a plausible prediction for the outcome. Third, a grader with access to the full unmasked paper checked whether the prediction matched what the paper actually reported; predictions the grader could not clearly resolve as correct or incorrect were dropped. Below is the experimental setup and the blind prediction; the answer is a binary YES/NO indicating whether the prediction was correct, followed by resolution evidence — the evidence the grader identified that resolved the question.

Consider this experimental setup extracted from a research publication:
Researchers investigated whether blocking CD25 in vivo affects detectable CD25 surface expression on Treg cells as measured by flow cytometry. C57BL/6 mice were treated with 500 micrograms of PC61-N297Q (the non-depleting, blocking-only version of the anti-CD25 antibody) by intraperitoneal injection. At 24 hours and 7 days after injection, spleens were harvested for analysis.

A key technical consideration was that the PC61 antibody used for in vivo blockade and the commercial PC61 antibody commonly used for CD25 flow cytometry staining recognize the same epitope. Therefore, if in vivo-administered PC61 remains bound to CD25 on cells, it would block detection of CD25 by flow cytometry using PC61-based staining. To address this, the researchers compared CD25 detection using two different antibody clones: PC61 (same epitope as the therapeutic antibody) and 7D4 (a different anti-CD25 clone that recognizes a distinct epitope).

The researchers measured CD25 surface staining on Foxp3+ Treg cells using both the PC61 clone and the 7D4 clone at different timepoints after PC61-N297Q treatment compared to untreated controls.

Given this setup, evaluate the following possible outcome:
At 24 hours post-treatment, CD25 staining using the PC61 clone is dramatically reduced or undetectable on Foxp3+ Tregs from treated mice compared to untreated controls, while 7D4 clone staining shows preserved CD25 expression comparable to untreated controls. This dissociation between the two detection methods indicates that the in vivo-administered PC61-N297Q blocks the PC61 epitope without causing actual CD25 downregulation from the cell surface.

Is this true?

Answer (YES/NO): NO